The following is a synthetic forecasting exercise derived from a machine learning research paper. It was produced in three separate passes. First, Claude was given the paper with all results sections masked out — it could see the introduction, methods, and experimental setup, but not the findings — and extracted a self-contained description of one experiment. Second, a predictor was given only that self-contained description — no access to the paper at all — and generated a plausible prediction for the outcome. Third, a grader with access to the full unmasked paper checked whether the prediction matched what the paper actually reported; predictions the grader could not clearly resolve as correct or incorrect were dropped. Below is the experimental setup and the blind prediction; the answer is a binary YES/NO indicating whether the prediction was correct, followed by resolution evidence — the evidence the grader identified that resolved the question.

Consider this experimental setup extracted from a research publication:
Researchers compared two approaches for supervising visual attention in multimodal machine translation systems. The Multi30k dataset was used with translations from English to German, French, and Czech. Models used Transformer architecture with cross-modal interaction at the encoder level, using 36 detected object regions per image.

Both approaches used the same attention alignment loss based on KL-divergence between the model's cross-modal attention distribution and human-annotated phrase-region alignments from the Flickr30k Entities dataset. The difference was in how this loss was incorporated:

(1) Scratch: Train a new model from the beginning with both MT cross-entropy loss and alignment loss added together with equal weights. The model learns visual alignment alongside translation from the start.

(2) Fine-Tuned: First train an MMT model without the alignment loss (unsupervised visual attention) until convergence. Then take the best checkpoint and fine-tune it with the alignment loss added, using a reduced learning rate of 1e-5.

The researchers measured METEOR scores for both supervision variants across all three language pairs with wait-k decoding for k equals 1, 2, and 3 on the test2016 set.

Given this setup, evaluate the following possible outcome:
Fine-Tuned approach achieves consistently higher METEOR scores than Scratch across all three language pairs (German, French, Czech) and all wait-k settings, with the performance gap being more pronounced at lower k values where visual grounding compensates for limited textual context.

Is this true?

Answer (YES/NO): NO